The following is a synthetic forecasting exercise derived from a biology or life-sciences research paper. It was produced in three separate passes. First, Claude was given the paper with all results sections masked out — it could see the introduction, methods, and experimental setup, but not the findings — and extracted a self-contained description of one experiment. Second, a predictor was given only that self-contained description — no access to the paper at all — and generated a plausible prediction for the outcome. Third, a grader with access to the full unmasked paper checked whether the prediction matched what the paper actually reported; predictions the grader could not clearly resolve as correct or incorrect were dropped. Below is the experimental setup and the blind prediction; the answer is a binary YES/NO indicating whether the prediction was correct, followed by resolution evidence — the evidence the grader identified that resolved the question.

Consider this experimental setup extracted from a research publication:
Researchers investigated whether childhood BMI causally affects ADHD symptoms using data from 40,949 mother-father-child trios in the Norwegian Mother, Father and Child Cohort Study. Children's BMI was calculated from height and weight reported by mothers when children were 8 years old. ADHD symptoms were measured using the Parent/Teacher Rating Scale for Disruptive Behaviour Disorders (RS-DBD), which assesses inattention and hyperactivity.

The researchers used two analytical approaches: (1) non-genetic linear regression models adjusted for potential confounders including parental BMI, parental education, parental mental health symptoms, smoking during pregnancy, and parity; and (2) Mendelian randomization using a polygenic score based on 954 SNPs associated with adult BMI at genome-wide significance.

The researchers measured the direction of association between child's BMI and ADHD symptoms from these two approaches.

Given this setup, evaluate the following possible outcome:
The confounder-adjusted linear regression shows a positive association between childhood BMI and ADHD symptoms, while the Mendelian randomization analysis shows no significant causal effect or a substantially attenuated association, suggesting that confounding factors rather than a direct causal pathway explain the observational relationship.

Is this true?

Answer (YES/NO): NO